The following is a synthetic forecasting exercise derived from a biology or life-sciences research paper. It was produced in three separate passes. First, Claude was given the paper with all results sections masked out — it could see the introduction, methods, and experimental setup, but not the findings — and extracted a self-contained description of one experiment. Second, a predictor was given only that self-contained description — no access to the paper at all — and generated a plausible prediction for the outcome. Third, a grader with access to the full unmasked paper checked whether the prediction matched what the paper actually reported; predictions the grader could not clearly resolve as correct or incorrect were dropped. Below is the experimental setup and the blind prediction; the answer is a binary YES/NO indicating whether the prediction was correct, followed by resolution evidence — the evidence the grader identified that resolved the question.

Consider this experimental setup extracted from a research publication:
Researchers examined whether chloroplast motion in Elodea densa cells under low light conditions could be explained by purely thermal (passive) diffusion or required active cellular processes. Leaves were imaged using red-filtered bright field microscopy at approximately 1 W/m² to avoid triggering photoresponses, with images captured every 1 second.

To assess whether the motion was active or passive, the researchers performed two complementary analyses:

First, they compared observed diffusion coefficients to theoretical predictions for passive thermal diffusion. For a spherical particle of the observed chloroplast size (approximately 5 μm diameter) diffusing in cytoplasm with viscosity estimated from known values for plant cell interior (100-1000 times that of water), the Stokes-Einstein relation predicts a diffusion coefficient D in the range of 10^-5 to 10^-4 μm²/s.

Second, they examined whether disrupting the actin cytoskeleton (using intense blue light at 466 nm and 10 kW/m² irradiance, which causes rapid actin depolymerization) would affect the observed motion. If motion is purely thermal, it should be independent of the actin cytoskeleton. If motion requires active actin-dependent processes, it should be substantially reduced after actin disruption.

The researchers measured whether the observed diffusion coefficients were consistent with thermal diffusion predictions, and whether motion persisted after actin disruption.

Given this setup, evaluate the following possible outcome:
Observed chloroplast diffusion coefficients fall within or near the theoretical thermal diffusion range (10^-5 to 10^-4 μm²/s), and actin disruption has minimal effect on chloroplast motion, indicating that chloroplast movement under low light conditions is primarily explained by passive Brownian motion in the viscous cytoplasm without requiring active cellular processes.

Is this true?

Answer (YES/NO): NO